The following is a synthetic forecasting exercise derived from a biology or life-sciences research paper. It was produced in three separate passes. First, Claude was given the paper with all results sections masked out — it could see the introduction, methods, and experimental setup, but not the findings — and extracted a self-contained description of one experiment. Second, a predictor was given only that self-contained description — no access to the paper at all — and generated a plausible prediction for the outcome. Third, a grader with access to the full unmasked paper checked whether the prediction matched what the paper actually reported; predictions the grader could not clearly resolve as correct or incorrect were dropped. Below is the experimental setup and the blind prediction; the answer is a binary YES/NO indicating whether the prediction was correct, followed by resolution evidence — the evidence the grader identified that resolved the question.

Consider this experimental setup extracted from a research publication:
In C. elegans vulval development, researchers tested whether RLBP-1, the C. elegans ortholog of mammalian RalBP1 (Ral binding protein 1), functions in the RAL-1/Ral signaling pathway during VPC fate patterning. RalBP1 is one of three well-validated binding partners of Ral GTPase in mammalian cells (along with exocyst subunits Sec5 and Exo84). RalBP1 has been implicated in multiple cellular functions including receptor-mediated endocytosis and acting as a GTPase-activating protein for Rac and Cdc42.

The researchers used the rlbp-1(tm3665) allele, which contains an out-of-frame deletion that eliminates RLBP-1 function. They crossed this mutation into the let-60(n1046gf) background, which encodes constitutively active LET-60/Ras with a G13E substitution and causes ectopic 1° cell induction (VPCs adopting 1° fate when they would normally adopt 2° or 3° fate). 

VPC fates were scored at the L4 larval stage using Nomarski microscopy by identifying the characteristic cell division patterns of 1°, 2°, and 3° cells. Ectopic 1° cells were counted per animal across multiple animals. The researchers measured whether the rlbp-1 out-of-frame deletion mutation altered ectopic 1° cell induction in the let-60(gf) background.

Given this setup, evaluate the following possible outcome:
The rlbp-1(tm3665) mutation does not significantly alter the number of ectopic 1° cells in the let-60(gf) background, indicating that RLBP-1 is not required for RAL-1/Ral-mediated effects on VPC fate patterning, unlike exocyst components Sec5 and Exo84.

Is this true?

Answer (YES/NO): NO